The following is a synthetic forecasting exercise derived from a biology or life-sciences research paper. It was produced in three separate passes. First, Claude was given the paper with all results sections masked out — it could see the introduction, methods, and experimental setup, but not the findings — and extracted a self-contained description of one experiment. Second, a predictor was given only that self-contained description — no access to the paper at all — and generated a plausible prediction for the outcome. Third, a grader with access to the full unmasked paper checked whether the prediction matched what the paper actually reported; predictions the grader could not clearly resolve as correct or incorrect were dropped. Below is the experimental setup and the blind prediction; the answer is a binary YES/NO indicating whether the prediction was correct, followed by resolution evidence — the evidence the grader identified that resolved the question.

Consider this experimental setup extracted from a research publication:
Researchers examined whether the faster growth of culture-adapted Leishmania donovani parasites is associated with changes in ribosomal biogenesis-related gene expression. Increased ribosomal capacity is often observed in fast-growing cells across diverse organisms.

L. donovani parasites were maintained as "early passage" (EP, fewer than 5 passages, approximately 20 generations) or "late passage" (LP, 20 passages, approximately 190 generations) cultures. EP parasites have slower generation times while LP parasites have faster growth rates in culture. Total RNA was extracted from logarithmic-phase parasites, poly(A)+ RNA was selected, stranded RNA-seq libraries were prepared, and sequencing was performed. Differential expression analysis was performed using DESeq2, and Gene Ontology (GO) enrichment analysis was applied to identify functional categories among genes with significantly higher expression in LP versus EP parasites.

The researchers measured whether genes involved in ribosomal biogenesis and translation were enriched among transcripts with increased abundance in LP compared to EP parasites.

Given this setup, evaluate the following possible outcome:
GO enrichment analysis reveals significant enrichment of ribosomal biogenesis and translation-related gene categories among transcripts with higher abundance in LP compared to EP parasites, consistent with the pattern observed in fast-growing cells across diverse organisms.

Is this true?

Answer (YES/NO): YES